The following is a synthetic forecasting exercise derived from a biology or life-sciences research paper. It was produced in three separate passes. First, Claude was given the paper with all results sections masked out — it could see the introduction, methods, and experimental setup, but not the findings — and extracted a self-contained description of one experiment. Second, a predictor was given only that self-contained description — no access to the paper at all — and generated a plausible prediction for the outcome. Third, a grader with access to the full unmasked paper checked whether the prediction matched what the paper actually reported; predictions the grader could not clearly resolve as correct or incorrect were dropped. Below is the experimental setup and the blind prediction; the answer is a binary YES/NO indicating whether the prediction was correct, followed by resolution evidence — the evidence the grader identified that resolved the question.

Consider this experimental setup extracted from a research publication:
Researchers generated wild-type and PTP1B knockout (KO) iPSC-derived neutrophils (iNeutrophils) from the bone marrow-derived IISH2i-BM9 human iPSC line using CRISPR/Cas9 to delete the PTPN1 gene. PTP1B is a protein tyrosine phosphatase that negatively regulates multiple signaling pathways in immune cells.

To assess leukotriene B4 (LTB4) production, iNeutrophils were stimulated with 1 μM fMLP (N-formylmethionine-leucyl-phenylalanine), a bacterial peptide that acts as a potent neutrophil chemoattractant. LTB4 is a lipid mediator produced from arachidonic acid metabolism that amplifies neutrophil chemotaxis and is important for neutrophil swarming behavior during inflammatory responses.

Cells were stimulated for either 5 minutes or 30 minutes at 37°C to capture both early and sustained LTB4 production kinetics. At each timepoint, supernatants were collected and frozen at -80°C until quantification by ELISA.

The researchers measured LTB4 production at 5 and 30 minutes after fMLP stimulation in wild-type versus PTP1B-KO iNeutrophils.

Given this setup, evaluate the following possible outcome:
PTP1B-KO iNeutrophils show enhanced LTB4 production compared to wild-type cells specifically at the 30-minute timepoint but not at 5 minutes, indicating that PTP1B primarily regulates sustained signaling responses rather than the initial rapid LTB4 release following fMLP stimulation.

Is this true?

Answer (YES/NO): NO